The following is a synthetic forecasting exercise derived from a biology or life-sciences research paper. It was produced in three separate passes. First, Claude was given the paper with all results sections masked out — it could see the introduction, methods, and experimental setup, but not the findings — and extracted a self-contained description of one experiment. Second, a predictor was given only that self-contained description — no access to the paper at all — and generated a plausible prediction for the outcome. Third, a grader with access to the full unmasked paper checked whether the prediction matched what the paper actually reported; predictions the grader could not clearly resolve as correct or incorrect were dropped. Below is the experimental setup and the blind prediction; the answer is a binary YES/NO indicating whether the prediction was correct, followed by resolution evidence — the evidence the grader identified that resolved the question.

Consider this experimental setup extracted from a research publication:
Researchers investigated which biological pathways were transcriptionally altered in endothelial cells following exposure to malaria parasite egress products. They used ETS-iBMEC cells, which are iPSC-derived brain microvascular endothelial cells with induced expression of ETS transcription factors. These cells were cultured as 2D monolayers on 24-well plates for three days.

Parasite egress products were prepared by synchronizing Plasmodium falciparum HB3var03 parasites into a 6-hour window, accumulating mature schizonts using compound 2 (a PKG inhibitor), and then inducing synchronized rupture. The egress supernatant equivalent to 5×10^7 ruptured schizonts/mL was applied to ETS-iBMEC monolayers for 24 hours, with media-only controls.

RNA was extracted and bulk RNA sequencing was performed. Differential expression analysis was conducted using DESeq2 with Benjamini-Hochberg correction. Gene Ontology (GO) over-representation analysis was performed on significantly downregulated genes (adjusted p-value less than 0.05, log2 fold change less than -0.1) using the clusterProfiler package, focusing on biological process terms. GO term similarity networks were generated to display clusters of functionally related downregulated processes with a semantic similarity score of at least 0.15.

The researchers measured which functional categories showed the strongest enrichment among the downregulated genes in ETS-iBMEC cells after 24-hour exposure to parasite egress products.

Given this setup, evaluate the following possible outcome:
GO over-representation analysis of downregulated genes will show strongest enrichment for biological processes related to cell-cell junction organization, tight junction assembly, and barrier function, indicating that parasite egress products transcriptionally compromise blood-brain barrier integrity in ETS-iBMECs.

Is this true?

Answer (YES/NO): NO